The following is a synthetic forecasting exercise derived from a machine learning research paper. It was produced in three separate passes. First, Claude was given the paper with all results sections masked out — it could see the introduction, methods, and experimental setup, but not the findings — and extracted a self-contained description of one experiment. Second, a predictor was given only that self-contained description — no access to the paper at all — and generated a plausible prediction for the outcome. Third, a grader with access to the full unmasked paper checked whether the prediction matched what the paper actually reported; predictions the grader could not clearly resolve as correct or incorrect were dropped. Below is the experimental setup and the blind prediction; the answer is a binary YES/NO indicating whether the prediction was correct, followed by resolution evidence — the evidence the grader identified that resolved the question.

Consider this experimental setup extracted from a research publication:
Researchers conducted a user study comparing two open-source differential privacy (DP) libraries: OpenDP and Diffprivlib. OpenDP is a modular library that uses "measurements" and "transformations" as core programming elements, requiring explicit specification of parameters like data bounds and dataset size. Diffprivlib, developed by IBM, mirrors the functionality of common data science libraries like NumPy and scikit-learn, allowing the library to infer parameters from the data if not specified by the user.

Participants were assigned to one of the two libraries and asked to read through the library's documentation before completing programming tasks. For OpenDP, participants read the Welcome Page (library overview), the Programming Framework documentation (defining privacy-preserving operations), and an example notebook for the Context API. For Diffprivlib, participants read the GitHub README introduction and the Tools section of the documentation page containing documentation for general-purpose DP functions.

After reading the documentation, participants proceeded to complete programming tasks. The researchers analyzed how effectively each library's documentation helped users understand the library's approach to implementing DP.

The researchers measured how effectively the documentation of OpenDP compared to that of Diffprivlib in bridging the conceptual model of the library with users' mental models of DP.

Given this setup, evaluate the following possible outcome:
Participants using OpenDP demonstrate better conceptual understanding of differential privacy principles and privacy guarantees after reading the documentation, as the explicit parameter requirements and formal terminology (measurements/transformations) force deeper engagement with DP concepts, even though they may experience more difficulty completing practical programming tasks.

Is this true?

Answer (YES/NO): NO